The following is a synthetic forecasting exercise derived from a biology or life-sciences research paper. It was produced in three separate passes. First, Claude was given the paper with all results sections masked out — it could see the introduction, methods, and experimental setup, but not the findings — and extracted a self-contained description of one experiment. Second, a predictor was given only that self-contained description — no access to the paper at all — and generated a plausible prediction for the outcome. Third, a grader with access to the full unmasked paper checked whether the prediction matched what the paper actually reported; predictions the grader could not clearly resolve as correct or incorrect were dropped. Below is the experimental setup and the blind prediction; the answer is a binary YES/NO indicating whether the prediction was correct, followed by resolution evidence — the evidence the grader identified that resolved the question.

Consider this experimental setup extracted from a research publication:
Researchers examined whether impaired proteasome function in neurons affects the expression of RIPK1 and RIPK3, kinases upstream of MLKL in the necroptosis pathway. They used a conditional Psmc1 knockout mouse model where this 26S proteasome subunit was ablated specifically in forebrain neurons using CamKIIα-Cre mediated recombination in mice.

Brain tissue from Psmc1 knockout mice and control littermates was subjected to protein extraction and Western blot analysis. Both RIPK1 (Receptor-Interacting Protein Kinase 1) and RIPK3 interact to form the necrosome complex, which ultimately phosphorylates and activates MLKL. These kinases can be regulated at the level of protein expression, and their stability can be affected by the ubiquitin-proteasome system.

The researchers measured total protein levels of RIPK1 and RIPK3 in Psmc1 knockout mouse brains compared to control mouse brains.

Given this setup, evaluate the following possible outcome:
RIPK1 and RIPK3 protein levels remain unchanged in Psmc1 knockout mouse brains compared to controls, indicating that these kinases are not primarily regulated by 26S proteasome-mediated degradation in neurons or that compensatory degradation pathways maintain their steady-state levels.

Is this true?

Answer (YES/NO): NO